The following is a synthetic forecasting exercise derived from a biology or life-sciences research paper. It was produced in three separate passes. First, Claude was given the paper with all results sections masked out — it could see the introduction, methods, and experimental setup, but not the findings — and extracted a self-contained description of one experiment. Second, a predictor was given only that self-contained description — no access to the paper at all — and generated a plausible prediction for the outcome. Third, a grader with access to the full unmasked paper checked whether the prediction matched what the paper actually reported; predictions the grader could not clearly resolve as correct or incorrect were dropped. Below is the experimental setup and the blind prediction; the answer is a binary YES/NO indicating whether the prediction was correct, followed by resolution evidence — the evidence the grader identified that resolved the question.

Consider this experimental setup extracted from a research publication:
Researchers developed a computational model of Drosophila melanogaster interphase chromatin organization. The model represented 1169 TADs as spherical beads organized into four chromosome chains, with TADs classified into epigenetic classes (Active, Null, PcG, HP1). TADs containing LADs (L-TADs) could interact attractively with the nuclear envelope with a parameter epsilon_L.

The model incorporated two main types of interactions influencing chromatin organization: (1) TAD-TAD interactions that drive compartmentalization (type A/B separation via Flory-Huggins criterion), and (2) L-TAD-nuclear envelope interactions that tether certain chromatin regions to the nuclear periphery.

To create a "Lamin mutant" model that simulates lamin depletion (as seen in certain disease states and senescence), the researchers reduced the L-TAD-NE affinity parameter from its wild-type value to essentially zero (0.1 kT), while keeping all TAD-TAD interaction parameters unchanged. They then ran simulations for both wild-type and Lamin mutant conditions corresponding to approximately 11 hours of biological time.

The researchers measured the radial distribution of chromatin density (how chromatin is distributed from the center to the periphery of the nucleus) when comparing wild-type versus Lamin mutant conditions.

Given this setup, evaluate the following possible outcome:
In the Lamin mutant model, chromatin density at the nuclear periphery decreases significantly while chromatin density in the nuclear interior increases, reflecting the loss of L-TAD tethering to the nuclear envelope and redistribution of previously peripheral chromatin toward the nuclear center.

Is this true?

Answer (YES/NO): YES